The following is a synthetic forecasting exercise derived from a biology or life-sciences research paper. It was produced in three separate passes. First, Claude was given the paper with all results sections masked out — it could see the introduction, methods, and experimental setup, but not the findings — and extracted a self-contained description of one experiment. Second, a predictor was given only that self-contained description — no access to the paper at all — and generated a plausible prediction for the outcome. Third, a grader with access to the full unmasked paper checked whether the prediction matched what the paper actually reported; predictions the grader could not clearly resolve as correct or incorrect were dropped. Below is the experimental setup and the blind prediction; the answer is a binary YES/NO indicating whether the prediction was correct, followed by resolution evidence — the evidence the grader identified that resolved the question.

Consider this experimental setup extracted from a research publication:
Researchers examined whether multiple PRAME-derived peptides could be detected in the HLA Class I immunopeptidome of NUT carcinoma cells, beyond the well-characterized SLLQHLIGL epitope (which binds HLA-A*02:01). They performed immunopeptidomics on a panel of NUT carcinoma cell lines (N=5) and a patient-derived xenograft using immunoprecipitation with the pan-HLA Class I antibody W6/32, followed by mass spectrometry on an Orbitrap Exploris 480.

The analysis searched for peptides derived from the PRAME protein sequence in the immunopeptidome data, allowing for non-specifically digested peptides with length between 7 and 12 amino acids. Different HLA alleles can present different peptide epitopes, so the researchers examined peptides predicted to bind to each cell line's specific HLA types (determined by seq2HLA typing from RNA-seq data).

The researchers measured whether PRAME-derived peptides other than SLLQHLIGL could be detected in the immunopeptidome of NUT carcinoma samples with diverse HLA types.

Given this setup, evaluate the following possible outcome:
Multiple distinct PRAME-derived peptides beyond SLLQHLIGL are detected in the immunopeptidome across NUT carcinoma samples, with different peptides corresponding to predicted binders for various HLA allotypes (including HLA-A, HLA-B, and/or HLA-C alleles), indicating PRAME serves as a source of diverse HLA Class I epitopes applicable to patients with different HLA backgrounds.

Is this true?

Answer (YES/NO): YES